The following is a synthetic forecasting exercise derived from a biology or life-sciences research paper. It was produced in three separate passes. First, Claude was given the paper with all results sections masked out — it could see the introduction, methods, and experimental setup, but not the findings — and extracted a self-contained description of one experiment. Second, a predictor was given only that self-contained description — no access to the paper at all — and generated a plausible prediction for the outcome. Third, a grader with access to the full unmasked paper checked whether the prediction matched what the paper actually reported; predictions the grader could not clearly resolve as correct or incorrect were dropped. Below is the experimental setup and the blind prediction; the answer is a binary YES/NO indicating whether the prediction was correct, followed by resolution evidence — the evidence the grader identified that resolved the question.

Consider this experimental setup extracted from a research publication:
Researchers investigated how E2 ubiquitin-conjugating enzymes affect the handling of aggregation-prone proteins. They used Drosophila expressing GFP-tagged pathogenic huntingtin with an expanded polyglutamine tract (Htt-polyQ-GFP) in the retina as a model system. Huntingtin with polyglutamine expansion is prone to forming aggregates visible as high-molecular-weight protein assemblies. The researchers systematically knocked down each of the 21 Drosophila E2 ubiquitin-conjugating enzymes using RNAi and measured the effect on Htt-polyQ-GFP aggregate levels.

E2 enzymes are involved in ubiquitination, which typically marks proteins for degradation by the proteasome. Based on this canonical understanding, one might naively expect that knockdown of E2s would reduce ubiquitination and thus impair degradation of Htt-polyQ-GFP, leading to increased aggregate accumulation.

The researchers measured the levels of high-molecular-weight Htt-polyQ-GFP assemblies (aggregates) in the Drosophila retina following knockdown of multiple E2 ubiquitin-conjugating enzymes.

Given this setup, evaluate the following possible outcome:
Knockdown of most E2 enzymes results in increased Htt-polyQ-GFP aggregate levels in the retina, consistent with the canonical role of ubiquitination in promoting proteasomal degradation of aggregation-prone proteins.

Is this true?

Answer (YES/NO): NO